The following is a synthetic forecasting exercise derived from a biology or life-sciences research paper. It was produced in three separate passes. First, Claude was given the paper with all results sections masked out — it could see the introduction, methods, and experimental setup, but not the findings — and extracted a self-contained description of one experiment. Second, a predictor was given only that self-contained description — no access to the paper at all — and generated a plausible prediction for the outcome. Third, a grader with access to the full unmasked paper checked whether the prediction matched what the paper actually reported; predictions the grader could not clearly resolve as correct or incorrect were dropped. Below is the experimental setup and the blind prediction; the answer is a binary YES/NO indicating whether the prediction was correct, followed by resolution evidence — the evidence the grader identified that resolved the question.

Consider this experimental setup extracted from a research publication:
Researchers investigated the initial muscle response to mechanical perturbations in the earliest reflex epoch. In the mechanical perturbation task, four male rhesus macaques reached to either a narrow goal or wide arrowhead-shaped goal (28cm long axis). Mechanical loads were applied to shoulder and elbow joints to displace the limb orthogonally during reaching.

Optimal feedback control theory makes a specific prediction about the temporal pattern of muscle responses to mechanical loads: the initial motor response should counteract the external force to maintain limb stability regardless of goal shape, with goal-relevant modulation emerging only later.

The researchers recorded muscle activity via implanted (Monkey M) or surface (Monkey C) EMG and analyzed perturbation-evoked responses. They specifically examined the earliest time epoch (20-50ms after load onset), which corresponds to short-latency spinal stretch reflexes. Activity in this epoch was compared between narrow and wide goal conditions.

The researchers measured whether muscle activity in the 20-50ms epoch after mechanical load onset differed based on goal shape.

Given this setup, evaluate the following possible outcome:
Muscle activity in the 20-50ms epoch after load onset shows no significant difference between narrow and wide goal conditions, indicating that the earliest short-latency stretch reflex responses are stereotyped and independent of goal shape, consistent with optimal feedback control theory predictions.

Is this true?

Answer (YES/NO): YES